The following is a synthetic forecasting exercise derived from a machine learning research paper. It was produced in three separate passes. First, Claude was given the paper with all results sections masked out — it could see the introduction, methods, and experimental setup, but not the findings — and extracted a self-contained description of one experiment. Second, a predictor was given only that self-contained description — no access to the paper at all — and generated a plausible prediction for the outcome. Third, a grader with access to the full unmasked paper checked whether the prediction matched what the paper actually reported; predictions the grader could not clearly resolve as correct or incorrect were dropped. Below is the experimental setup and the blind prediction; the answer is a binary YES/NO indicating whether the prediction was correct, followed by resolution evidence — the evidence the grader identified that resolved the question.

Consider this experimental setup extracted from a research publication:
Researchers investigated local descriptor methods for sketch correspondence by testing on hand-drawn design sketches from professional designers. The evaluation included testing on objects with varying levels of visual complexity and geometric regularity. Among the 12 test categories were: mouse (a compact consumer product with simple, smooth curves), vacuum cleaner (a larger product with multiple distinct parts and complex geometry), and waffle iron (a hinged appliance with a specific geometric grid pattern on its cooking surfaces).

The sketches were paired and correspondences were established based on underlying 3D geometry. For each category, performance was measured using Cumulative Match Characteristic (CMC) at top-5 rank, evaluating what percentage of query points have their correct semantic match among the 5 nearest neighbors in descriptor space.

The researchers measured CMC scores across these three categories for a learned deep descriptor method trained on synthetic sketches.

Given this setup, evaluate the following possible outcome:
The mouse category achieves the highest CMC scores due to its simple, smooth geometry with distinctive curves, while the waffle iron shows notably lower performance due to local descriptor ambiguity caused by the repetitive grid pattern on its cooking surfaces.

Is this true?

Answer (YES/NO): YES